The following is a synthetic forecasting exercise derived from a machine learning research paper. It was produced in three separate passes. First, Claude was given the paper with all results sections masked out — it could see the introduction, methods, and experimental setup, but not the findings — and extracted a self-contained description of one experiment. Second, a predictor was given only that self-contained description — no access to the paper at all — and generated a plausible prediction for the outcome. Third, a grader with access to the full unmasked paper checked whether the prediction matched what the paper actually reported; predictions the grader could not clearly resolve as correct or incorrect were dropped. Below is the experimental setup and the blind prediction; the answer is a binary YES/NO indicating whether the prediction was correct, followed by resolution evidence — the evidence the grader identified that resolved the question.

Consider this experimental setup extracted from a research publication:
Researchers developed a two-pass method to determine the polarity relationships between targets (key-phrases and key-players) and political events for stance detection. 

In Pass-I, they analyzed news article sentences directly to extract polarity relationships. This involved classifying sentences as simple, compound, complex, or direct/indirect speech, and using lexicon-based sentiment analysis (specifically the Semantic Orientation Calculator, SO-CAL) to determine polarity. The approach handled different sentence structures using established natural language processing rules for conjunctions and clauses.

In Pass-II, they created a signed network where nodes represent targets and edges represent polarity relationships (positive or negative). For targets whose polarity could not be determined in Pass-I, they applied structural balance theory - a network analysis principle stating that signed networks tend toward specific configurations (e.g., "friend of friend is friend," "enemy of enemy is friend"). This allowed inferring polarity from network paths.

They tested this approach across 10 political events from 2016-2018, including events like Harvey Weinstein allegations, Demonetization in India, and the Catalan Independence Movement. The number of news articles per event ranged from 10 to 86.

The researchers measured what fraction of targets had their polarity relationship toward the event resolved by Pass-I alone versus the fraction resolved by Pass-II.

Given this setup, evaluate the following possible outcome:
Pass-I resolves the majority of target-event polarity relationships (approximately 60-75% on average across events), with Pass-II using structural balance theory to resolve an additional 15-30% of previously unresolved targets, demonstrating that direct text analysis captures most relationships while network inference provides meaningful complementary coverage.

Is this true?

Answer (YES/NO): NO